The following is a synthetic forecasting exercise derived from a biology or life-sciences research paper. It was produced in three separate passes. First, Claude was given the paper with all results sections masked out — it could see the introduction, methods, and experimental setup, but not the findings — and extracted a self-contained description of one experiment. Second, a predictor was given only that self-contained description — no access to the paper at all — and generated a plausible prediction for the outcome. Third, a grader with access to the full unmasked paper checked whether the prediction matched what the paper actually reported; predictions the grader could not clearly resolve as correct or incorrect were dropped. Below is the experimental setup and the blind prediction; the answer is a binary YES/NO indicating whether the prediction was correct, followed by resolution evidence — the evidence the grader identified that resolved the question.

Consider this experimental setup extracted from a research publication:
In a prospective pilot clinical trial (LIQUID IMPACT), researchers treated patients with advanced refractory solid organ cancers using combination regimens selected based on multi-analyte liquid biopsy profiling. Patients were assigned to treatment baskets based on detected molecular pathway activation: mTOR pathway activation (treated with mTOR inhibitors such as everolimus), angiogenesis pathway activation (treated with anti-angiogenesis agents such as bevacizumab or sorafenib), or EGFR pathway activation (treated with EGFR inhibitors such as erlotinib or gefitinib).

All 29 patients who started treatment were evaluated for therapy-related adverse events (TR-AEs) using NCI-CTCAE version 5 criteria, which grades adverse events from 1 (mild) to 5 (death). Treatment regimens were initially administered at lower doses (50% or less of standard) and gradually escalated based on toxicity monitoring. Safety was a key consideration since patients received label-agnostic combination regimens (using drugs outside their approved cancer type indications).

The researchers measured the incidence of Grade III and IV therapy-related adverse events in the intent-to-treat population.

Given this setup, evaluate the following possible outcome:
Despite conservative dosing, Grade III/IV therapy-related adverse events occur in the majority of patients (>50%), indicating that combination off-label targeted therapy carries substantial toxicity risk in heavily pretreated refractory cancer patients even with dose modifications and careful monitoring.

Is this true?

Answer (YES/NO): YES